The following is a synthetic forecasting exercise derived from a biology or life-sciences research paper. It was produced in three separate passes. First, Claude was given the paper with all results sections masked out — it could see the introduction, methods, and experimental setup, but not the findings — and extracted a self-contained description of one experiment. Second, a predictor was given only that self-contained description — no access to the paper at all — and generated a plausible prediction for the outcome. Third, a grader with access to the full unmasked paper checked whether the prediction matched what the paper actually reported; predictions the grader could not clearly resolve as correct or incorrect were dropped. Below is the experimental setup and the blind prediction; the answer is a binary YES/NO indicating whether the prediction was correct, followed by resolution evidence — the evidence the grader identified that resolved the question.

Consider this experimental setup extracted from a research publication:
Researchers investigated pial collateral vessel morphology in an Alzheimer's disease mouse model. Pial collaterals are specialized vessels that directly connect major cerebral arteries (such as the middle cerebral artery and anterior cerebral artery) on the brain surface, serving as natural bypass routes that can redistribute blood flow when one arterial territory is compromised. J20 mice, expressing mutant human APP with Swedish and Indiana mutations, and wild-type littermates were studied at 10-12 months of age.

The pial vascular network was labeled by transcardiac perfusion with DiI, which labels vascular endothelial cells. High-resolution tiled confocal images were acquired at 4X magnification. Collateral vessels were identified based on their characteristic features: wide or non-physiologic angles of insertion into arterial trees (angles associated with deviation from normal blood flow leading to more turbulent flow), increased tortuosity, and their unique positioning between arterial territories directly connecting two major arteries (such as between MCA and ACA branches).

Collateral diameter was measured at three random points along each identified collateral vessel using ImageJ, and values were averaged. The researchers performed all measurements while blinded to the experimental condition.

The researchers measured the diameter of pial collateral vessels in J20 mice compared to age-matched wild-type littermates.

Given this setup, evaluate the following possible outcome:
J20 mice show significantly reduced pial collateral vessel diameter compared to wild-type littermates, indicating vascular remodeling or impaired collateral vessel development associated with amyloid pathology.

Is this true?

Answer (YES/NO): NO